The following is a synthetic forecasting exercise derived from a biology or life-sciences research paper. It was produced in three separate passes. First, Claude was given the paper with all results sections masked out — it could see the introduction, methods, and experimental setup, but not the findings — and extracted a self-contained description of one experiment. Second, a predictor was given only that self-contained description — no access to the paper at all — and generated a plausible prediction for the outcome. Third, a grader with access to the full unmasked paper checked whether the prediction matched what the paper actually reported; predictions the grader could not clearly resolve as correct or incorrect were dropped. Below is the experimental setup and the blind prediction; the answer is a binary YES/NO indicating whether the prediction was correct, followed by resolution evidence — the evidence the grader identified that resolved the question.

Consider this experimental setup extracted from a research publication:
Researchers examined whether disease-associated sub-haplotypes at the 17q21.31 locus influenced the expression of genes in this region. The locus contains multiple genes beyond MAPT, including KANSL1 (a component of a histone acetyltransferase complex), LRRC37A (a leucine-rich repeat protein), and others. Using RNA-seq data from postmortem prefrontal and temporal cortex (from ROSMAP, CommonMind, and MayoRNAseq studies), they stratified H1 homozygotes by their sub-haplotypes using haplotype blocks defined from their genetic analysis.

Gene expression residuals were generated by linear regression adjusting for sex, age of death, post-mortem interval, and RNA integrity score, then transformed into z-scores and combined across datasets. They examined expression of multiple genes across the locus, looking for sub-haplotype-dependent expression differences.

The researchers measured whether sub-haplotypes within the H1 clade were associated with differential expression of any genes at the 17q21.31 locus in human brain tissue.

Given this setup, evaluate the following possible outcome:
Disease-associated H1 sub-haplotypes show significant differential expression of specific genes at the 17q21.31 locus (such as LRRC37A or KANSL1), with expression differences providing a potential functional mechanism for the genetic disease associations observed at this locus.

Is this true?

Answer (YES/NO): YES